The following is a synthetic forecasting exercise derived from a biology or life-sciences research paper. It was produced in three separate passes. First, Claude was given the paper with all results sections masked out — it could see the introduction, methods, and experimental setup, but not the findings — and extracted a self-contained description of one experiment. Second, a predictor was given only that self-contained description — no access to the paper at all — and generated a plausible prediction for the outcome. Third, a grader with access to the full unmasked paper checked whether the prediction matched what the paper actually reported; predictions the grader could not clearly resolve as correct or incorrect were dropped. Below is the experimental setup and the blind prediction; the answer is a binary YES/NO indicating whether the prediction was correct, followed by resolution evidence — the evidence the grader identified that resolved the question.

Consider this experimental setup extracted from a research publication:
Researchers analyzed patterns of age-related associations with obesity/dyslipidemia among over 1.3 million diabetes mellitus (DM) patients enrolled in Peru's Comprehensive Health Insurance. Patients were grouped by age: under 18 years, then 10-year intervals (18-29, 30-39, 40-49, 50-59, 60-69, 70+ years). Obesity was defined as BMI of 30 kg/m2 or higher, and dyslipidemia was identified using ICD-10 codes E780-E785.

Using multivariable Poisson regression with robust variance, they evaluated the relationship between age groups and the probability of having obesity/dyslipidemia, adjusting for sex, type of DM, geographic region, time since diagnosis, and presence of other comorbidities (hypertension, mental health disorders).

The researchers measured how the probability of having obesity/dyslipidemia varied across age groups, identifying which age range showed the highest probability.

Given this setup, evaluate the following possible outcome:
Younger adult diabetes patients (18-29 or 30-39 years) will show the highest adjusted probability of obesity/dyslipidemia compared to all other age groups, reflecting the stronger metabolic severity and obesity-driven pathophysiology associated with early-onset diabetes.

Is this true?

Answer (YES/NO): NO